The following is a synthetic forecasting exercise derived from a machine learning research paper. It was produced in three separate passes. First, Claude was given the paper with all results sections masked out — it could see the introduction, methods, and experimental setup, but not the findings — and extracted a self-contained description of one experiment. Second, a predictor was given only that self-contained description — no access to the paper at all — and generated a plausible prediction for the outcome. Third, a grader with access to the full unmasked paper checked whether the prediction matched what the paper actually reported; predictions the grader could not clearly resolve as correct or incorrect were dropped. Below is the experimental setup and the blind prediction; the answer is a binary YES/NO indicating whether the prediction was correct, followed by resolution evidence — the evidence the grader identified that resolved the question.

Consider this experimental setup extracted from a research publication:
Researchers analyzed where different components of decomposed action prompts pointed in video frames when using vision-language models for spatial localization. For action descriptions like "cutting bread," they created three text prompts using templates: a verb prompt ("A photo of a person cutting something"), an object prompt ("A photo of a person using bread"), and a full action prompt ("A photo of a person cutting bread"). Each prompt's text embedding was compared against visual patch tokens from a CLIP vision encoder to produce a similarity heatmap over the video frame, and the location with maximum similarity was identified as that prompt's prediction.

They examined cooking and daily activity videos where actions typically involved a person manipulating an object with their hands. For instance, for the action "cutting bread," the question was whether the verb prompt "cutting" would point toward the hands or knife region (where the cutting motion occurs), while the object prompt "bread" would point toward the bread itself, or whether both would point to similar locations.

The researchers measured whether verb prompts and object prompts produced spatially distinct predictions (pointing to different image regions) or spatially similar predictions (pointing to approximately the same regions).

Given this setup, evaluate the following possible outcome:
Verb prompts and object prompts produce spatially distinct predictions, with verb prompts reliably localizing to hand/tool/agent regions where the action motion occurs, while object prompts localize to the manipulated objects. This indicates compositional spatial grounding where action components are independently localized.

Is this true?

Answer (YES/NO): NO